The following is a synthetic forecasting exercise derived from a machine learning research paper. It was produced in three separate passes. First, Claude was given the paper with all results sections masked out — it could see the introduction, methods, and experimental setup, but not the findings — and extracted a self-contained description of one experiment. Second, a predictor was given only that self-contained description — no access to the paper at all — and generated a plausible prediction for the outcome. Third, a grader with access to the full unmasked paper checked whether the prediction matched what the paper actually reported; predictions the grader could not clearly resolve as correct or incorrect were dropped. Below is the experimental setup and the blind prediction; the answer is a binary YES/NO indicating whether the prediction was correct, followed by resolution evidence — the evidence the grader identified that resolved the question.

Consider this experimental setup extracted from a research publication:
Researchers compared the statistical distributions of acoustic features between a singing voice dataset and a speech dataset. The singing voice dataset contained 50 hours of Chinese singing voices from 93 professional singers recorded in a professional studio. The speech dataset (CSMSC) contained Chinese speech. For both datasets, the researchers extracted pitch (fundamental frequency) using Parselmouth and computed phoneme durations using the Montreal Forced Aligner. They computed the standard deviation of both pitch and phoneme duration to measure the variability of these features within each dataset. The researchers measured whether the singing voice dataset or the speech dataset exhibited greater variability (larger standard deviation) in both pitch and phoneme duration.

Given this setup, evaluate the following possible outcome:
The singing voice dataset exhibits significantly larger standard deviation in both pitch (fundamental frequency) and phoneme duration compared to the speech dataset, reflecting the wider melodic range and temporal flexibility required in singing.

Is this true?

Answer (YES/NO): YES